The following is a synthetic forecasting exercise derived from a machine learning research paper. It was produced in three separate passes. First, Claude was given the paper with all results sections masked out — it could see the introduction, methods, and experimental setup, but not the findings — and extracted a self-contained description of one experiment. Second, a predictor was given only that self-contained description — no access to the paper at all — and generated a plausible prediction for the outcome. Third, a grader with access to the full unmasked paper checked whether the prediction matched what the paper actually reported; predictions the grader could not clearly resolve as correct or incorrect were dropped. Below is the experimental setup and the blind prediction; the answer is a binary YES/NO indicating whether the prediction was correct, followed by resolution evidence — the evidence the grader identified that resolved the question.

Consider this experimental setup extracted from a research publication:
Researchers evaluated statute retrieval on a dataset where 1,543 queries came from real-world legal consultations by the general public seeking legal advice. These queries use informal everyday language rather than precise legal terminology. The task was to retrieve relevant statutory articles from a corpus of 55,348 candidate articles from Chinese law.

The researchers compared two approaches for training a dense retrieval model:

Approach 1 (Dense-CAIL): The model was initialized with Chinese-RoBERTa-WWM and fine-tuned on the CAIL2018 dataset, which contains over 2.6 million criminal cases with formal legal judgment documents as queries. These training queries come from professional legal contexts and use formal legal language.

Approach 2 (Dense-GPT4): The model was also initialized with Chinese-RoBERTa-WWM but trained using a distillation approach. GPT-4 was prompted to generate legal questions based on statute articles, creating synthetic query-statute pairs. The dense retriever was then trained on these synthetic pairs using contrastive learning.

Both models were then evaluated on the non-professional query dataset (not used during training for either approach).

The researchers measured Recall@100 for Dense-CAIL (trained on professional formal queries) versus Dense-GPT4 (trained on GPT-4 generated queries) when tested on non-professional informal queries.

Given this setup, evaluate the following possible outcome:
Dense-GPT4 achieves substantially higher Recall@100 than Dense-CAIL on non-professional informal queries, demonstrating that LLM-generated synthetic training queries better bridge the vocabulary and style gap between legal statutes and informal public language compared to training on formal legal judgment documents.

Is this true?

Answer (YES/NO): YES